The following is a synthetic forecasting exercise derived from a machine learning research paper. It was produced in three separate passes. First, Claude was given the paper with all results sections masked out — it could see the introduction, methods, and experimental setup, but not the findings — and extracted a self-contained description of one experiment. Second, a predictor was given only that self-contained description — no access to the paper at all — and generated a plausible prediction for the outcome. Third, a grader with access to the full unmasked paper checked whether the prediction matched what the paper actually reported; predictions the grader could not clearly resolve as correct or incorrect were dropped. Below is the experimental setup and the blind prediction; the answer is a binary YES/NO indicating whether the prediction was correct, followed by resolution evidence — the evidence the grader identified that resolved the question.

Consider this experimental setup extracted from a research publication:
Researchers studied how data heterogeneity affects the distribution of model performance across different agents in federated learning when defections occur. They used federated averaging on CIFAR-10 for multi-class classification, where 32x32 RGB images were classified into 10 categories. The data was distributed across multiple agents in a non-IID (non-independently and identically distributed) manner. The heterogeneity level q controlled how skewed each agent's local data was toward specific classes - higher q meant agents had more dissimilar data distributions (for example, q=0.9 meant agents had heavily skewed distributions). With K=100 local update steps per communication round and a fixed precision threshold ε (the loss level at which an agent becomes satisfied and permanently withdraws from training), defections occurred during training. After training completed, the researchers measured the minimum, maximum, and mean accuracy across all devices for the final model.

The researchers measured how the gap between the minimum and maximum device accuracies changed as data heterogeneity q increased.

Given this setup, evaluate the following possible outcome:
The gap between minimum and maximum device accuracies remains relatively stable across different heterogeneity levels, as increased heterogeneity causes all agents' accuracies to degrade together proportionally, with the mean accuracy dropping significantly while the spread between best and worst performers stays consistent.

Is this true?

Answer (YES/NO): NO